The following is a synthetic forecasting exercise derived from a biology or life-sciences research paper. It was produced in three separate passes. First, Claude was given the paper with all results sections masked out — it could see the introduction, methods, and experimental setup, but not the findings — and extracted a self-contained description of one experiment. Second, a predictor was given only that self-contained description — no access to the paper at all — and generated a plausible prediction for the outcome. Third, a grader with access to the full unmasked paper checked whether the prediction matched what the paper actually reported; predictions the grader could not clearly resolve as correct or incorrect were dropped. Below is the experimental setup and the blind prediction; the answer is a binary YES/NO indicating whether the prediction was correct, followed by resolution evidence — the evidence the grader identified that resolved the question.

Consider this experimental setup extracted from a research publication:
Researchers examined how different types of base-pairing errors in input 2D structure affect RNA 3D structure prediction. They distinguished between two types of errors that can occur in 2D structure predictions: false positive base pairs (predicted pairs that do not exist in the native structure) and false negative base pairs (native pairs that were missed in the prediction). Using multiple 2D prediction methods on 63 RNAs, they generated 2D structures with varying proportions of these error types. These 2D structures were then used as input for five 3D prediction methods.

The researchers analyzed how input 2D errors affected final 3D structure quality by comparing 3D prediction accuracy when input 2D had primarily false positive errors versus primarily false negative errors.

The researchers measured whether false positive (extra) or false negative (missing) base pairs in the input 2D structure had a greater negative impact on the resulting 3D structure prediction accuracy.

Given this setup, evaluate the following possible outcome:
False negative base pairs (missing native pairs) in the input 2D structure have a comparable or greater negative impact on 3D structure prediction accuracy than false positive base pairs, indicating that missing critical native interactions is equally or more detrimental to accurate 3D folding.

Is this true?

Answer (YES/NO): NO